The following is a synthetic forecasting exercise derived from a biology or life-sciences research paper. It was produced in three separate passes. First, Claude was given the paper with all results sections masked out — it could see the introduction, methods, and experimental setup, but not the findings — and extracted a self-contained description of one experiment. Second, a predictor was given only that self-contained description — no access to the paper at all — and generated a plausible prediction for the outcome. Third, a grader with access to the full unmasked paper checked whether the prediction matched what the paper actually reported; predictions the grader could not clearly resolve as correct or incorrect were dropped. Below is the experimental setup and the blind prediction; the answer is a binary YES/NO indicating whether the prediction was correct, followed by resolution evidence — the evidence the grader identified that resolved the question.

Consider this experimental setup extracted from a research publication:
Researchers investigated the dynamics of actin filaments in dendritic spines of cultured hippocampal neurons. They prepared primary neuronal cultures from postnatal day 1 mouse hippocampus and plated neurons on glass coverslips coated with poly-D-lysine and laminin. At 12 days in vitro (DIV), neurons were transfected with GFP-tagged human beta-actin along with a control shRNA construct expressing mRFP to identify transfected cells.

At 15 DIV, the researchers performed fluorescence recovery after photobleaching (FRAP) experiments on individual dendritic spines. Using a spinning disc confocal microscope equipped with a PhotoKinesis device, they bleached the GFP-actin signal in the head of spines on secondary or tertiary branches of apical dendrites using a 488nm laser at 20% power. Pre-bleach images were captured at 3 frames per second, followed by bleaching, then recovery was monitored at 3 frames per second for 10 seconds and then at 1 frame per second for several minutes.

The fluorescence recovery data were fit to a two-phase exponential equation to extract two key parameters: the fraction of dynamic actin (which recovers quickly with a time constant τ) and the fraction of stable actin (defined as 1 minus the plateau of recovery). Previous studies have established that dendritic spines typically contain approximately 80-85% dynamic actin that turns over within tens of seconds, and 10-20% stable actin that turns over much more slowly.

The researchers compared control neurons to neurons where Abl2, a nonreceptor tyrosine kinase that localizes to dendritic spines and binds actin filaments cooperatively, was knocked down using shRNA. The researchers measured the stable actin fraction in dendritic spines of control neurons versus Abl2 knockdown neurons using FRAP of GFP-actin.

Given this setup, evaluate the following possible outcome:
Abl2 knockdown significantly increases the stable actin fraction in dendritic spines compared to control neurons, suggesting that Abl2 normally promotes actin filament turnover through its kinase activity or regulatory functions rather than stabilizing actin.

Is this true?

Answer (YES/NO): NO